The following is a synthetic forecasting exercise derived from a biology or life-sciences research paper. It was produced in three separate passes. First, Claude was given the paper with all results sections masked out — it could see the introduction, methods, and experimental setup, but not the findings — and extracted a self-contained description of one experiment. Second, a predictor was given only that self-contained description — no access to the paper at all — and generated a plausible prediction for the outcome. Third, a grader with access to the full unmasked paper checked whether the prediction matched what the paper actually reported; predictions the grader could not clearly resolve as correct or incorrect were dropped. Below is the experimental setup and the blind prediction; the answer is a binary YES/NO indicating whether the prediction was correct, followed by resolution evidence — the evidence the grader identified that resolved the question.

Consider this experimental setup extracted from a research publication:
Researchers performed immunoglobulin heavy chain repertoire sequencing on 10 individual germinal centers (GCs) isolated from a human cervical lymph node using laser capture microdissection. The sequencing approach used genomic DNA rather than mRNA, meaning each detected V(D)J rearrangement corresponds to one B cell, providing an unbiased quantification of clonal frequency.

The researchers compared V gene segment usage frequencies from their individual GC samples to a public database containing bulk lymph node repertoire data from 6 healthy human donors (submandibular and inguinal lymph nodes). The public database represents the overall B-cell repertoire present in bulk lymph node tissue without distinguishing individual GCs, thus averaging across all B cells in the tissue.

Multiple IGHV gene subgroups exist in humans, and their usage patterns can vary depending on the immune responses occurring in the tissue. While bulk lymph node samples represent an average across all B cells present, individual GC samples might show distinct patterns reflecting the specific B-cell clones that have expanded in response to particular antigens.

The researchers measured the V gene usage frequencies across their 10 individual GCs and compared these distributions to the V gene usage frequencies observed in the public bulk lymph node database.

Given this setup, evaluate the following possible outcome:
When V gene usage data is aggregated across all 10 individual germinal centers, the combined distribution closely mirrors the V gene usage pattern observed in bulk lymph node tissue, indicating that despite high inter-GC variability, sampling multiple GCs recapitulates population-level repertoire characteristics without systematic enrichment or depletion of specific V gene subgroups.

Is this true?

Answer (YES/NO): NO